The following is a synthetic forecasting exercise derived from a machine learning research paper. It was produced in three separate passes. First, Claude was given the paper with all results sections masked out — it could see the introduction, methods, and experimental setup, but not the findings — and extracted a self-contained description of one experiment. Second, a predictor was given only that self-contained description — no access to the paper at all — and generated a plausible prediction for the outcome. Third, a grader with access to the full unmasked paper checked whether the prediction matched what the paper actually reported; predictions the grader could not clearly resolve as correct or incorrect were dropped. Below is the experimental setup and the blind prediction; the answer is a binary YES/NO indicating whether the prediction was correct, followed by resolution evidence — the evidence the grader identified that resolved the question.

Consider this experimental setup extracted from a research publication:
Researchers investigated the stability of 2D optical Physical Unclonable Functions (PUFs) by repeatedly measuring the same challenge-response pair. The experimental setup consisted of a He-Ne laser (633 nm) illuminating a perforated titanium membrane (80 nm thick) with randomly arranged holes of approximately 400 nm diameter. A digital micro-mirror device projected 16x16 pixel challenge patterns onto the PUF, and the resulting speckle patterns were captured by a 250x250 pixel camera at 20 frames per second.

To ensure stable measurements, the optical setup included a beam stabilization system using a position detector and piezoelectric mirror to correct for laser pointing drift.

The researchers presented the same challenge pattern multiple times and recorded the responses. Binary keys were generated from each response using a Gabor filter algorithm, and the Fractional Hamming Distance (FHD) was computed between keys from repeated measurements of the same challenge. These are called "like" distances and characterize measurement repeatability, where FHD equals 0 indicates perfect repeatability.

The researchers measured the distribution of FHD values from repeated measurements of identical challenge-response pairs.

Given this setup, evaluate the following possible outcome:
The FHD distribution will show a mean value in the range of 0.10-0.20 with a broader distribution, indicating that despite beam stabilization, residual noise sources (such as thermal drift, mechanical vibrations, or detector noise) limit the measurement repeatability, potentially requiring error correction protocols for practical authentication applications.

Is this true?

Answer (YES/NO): YES